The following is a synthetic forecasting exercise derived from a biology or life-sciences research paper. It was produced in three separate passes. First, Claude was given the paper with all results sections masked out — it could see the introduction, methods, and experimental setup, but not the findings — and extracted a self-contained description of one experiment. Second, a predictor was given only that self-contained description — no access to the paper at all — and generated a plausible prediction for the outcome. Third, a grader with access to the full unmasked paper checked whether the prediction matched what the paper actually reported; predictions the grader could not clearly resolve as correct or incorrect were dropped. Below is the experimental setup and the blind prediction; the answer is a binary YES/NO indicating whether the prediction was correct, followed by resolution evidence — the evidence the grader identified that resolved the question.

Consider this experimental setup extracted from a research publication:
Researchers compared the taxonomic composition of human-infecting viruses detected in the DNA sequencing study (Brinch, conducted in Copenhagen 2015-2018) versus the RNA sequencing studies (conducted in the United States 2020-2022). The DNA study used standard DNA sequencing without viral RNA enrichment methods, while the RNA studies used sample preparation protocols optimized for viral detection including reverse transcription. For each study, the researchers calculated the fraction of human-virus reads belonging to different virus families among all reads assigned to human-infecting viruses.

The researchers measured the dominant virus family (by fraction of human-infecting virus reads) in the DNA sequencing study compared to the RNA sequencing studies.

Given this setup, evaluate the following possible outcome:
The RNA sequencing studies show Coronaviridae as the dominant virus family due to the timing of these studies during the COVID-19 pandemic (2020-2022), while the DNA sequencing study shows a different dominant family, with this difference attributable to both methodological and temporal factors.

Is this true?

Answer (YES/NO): NO